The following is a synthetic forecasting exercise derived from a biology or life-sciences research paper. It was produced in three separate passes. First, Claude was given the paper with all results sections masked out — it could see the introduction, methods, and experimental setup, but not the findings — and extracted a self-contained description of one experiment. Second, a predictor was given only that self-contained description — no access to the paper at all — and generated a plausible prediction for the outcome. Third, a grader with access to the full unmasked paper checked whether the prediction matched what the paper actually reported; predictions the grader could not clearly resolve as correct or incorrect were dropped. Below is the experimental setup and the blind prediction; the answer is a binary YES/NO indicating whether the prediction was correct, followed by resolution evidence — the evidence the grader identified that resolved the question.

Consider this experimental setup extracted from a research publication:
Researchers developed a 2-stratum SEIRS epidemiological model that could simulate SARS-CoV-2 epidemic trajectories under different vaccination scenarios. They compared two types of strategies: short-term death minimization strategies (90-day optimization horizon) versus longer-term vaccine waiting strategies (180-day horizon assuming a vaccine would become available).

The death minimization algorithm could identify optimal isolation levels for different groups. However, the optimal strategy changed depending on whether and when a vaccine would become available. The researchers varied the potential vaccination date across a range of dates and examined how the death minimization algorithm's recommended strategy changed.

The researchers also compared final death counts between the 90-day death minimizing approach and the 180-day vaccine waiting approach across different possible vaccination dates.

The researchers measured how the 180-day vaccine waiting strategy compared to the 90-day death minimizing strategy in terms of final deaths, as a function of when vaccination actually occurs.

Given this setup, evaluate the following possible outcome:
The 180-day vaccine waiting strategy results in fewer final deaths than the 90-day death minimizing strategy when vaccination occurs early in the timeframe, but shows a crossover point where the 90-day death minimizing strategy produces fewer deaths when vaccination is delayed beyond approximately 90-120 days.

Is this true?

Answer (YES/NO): NO